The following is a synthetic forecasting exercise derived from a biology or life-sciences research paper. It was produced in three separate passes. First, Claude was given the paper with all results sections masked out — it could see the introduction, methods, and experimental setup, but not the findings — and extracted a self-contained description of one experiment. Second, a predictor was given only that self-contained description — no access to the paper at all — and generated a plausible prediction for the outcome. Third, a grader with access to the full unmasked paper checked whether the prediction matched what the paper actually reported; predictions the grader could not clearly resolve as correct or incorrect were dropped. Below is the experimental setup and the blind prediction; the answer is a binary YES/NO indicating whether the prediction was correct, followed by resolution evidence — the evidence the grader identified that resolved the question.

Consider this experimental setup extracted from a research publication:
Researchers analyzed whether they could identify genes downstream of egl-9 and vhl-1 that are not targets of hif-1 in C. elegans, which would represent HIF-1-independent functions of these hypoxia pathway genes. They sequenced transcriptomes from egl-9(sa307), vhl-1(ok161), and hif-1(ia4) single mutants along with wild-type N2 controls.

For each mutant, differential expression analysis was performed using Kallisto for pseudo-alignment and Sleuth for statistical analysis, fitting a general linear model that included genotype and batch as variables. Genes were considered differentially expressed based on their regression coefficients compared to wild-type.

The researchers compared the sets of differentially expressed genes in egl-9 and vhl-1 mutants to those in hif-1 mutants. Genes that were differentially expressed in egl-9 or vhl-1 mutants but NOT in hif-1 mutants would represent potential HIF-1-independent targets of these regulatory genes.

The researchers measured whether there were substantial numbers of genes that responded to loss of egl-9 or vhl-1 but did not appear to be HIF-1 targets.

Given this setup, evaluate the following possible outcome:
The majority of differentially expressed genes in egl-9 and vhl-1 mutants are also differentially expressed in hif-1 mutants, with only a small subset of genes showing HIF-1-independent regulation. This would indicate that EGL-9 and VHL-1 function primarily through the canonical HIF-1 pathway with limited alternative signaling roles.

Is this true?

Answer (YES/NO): NO